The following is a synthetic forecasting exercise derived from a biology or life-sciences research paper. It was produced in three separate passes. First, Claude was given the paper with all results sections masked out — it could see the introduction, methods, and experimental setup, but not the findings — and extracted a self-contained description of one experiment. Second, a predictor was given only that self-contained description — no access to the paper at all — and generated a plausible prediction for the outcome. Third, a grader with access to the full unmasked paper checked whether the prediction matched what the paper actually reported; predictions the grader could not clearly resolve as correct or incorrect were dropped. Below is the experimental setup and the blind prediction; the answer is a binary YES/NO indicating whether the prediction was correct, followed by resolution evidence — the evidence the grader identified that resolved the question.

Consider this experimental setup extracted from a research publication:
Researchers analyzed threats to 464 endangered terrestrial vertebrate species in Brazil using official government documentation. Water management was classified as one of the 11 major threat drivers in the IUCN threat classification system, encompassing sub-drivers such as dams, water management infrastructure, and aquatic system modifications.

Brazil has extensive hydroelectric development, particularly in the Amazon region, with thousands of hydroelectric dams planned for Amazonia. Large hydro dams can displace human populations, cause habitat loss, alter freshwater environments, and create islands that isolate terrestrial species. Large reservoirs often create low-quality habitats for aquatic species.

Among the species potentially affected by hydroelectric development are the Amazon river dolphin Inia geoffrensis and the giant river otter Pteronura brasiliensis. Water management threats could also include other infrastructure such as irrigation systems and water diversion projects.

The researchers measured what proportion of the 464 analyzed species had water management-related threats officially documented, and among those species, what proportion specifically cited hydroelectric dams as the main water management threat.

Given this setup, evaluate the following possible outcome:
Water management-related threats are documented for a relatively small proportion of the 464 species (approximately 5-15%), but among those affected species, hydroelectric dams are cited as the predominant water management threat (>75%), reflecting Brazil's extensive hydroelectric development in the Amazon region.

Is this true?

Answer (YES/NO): YES